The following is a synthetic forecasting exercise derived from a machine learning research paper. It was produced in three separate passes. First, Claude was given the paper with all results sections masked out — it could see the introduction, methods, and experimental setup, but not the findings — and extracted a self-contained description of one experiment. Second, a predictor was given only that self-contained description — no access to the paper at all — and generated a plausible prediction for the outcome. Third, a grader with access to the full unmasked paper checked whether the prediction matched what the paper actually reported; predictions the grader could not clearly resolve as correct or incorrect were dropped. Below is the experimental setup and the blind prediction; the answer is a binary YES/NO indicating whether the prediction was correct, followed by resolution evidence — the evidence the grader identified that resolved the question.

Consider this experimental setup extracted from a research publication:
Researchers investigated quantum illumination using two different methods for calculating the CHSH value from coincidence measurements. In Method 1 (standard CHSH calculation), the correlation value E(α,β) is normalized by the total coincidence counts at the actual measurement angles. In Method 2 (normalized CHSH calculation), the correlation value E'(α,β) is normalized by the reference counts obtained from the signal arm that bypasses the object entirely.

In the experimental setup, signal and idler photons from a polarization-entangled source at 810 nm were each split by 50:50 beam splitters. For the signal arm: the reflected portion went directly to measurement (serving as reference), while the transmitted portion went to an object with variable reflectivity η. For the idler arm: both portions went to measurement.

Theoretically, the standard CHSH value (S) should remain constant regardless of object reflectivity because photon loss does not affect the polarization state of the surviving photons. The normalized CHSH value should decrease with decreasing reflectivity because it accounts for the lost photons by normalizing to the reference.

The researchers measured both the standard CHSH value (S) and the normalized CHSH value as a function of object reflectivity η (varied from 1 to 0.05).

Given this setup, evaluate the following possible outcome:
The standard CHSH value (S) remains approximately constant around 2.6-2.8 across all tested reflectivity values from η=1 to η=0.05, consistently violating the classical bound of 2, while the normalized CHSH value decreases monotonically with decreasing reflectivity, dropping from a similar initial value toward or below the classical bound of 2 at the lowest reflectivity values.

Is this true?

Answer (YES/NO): NO